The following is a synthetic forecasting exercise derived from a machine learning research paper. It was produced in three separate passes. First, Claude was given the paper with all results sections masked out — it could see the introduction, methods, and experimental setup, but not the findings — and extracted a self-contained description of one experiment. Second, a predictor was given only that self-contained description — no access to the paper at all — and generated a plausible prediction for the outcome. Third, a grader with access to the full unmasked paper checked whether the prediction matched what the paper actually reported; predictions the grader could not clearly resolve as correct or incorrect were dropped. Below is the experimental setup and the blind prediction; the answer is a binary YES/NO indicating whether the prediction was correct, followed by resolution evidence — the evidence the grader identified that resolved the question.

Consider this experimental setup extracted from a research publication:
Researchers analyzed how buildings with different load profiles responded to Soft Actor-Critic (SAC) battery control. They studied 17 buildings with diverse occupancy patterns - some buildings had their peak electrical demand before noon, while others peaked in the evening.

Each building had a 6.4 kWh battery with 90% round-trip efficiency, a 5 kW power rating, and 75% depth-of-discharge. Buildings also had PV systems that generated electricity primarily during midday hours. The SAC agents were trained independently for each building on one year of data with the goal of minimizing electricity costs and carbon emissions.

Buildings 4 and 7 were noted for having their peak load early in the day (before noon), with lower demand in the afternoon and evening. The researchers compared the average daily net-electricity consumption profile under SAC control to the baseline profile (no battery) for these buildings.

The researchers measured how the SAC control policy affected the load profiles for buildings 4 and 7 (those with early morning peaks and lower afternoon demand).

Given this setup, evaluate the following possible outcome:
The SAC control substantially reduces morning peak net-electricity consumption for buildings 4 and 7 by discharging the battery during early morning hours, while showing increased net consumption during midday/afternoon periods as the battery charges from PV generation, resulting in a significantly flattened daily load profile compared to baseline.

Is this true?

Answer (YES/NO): NO